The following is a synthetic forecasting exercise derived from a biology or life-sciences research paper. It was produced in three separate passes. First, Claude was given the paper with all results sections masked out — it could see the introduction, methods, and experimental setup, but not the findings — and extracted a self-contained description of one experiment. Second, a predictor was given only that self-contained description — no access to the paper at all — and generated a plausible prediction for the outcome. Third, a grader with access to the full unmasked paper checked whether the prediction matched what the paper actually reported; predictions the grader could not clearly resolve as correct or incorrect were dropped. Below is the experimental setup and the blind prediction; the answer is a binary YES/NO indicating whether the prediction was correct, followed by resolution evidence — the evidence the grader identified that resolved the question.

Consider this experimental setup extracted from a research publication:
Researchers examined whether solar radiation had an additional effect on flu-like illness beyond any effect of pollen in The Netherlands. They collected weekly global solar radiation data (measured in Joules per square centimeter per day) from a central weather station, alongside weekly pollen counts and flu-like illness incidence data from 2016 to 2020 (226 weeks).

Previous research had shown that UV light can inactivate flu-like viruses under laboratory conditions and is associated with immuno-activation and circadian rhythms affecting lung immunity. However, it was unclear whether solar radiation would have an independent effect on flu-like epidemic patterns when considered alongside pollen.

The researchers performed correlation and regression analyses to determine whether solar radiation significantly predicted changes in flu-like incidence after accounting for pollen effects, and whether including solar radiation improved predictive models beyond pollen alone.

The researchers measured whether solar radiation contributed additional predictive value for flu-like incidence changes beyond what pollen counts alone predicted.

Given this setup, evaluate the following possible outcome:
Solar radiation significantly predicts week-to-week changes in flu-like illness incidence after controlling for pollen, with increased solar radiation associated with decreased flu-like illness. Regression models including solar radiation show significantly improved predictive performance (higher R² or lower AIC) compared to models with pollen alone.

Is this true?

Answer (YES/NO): NO